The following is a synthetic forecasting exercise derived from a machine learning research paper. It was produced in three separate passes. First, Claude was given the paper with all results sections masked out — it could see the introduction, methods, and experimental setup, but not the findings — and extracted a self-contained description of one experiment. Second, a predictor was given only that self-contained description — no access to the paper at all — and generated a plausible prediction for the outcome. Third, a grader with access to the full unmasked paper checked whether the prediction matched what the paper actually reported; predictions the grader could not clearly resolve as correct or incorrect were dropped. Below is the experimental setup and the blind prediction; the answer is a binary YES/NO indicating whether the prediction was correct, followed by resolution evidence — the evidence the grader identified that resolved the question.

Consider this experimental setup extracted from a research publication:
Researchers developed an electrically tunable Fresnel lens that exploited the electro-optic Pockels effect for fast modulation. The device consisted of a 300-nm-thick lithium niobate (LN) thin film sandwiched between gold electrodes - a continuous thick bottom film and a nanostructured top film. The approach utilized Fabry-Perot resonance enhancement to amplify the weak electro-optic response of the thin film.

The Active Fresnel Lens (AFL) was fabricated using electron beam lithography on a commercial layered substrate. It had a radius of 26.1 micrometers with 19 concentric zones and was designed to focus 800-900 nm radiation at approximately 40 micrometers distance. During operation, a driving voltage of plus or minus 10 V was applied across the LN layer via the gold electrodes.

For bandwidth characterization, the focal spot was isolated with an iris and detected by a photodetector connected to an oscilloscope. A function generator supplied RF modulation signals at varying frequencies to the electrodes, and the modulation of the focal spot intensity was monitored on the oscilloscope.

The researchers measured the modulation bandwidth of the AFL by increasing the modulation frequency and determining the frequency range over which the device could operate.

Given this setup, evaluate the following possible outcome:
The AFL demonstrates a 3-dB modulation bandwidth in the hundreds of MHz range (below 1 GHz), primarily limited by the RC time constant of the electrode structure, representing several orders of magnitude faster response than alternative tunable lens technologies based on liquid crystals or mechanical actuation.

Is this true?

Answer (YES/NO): NO